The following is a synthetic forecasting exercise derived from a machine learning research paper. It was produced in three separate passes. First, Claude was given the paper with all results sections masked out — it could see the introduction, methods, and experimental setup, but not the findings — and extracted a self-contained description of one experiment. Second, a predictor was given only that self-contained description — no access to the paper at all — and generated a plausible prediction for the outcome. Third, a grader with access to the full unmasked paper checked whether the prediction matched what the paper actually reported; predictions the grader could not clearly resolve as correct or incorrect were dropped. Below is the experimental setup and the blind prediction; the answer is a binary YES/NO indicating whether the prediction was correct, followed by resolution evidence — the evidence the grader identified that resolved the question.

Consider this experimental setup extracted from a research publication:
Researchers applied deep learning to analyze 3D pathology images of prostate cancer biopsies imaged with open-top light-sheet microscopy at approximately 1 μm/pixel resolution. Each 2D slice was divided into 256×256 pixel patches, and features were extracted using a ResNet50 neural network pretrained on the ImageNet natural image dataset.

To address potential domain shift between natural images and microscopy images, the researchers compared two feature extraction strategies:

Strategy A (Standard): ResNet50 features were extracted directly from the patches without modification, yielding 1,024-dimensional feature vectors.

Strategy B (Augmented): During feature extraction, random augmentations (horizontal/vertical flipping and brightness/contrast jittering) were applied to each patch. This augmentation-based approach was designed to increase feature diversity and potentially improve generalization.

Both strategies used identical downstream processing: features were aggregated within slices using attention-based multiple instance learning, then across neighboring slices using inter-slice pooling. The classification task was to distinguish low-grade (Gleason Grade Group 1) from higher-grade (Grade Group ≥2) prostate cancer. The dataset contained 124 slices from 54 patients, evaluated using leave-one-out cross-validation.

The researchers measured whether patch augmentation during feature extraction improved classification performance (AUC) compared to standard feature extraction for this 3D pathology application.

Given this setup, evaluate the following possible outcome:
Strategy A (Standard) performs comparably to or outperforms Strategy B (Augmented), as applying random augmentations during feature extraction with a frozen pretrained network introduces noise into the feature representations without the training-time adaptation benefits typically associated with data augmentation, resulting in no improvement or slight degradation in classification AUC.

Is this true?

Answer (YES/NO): YES